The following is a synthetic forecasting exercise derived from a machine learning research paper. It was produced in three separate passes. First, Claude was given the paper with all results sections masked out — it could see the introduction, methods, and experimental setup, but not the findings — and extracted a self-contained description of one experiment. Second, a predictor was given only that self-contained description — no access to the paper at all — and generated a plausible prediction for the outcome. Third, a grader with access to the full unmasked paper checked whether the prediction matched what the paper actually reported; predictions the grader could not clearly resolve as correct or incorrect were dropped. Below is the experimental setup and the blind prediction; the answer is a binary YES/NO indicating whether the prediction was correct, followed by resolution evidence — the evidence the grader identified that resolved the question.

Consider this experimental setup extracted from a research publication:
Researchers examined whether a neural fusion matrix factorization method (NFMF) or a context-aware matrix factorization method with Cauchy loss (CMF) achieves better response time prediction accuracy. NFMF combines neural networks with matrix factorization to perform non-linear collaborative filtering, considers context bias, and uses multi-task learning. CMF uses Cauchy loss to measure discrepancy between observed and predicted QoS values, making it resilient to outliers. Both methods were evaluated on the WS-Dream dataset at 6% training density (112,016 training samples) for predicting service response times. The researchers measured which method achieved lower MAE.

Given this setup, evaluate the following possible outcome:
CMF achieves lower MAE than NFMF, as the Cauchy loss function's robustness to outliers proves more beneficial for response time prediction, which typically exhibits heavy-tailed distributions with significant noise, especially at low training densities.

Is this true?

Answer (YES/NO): NO